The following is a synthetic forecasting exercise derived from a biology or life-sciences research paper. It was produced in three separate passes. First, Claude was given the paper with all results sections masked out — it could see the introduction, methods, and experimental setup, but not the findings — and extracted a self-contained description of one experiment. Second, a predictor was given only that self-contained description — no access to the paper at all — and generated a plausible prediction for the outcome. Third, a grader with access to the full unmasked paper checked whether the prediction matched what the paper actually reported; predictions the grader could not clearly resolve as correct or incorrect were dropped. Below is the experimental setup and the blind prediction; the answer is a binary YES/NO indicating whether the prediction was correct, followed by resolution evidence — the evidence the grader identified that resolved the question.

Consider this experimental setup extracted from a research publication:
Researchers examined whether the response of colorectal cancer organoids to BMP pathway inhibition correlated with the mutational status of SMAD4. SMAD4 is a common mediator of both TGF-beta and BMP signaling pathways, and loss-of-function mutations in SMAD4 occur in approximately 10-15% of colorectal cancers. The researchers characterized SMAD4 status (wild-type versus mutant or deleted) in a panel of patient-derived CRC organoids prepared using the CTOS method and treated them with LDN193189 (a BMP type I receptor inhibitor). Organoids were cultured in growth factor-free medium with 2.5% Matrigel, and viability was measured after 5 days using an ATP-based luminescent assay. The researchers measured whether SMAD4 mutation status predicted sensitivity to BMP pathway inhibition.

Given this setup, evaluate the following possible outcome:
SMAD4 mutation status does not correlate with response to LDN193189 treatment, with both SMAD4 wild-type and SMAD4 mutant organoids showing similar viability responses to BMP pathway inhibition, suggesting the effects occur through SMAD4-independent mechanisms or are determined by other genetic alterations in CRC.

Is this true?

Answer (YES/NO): NO